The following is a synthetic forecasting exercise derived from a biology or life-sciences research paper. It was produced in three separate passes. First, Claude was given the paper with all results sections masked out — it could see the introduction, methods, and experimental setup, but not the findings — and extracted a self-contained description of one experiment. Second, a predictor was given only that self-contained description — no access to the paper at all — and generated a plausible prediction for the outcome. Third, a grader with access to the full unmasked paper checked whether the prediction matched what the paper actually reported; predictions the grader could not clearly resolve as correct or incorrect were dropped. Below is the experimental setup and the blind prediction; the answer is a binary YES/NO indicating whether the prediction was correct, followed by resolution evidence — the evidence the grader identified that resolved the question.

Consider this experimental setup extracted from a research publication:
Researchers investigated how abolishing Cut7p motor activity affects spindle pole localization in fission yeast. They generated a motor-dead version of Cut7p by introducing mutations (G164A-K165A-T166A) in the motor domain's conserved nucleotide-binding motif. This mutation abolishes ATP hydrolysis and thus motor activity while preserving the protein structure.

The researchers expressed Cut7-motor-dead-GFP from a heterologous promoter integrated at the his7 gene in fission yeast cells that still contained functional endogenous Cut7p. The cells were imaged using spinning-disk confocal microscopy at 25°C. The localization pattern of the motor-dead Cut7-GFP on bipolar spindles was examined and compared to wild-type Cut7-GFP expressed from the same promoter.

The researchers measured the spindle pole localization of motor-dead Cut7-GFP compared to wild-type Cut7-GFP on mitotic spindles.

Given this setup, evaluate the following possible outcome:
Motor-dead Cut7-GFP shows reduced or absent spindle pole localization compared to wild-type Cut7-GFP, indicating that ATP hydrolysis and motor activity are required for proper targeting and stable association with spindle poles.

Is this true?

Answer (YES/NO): YES